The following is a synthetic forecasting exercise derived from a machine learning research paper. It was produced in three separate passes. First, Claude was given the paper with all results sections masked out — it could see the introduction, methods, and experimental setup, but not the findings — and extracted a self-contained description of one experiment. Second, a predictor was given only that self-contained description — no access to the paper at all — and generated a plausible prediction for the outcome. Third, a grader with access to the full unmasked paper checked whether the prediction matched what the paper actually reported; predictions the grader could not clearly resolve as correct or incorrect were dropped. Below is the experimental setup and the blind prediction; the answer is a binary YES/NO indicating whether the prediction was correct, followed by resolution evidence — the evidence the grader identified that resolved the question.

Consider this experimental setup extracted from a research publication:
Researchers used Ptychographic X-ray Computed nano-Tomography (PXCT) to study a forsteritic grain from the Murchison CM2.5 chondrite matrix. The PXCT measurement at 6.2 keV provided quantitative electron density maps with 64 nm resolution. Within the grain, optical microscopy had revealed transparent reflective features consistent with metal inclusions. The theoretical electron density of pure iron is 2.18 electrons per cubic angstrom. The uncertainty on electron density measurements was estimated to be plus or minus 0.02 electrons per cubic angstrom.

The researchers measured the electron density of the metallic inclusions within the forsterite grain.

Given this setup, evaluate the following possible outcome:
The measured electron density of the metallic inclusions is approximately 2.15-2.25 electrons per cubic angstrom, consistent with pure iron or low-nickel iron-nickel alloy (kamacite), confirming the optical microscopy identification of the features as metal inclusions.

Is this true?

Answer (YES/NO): NO